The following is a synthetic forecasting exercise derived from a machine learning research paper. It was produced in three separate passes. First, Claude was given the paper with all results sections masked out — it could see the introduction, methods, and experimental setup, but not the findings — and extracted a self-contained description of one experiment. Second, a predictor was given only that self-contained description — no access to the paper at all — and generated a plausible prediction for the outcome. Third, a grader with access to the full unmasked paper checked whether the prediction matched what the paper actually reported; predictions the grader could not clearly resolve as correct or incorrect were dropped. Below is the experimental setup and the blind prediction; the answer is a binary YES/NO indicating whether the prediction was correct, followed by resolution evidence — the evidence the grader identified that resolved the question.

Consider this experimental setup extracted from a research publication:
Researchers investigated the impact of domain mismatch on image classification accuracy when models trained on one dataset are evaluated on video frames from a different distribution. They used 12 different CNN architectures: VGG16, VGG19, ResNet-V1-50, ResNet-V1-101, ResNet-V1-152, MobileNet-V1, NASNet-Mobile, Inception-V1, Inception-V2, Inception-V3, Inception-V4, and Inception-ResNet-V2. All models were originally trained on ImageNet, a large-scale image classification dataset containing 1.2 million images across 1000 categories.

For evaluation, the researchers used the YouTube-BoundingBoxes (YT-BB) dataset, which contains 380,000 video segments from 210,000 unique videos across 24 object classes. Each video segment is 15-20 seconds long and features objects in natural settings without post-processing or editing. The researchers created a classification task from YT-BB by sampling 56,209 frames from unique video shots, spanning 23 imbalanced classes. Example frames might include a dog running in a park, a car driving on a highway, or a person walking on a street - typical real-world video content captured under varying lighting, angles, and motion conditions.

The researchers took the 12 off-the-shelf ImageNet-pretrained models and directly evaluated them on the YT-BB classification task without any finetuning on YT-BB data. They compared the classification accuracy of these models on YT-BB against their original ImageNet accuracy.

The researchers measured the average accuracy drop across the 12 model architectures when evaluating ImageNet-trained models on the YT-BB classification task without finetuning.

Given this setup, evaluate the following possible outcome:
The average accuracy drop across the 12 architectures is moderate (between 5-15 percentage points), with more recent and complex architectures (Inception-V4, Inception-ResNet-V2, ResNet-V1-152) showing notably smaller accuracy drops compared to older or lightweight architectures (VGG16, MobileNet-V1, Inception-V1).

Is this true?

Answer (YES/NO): NO